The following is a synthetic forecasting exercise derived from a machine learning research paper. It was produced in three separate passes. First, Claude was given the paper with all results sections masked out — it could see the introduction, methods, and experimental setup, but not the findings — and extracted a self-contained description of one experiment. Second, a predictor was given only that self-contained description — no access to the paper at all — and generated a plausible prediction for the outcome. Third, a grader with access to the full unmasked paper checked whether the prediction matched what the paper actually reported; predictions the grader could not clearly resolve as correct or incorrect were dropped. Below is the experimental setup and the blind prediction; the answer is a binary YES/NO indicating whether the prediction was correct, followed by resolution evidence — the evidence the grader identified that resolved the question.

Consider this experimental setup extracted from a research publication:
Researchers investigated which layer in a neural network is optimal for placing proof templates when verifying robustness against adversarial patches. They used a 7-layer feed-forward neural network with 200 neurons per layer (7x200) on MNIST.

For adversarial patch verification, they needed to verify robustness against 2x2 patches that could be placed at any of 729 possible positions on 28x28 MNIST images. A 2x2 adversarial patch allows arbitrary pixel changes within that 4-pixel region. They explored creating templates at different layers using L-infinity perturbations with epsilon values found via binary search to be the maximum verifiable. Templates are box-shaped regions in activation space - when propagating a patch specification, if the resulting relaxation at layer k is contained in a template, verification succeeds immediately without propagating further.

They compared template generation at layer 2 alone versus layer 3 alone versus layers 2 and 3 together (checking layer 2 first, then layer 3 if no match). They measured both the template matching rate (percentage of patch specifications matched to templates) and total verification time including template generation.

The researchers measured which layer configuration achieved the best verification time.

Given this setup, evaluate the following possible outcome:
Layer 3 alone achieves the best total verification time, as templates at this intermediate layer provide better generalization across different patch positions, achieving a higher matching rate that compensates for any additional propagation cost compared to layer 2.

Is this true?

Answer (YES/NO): NO